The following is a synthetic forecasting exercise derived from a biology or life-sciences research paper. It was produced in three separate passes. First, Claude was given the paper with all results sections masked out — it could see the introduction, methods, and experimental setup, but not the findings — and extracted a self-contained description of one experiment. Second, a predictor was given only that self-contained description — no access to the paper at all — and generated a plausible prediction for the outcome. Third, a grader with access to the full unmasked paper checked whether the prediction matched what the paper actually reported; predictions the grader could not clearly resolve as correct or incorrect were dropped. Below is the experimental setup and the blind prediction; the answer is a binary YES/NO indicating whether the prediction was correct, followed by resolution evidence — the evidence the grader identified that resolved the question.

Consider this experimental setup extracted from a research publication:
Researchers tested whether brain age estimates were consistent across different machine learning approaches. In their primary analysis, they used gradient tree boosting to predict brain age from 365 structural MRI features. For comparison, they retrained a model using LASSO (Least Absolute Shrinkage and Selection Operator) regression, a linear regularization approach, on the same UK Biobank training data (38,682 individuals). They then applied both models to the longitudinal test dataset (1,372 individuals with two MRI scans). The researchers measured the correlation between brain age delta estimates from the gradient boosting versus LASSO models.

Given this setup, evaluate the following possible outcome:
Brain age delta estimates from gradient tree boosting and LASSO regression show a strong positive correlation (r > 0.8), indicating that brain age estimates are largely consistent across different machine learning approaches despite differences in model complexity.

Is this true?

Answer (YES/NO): NO